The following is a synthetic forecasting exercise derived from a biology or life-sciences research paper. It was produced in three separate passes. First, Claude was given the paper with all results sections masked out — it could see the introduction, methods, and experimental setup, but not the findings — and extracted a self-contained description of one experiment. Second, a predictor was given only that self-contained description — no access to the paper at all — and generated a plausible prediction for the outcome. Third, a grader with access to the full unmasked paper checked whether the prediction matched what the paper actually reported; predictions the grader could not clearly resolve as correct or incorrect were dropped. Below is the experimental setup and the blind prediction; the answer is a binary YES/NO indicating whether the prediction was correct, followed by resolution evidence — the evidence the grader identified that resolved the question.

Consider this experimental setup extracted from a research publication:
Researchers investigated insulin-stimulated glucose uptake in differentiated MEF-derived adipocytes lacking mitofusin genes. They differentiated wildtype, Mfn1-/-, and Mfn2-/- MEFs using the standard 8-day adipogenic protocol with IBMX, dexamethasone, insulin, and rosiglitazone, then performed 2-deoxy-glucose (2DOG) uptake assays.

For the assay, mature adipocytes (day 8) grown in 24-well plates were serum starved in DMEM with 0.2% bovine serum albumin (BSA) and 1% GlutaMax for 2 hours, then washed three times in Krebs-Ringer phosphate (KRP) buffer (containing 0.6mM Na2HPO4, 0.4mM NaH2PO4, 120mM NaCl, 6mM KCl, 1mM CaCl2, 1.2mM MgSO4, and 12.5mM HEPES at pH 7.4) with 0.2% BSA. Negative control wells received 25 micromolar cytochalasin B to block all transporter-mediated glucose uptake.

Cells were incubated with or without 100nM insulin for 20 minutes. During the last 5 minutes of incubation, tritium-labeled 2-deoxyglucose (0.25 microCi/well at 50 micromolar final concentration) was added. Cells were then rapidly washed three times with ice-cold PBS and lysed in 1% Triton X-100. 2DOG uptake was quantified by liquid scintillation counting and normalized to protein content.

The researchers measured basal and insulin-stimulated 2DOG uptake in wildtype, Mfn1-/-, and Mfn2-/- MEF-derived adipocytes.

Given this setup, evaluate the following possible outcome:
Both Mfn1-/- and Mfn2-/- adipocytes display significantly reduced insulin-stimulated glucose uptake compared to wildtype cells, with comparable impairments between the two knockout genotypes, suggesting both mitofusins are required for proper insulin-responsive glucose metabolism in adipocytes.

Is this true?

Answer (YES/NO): NO